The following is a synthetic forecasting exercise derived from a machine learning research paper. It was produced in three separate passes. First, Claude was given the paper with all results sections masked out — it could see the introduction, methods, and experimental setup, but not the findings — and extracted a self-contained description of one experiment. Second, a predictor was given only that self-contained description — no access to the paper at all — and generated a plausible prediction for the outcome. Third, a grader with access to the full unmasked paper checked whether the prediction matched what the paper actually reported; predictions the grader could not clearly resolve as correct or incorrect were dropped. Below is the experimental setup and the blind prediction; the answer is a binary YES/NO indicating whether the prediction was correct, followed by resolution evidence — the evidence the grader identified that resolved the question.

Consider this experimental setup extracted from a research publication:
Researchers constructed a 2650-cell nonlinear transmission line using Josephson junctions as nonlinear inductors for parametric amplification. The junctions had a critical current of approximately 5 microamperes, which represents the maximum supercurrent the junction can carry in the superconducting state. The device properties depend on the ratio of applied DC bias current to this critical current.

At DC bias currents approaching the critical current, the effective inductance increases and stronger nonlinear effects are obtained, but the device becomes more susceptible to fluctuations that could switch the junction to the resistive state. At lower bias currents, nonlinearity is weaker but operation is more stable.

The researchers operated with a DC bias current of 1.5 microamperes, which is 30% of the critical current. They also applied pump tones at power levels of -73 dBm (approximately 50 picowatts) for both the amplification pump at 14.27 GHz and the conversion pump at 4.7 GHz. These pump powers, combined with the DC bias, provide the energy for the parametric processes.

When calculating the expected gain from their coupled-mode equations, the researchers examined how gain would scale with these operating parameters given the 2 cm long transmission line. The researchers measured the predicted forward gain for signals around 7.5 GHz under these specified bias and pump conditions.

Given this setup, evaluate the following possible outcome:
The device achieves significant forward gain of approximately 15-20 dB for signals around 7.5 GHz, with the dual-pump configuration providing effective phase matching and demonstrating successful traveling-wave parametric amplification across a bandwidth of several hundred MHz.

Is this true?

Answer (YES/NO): NO